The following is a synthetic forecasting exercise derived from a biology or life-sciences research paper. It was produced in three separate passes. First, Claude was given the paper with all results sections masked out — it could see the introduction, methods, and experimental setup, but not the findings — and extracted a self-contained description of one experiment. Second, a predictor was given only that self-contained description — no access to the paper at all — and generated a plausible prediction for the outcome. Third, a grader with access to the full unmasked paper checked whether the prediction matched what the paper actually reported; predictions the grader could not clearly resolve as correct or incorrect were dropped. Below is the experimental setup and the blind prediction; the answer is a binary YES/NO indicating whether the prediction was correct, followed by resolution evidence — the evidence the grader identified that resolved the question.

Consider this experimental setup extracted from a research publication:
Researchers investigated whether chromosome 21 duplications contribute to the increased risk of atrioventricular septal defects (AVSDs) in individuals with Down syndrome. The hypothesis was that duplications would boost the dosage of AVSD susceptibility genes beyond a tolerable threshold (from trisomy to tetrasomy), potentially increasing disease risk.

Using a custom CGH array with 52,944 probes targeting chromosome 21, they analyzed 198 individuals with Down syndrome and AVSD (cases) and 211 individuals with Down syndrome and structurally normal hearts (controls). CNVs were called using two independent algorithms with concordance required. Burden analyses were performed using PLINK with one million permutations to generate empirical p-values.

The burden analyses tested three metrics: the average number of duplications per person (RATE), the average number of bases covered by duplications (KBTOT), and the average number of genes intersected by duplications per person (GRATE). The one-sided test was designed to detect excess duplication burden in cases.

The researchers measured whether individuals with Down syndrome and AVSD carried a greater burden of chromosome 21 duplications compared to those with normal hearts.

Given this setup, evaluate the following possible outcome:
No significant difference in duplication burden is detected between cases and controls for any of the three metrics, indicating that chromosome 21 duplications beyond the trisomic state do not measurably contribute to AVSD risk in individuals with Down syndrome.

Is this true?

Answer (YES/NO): NO